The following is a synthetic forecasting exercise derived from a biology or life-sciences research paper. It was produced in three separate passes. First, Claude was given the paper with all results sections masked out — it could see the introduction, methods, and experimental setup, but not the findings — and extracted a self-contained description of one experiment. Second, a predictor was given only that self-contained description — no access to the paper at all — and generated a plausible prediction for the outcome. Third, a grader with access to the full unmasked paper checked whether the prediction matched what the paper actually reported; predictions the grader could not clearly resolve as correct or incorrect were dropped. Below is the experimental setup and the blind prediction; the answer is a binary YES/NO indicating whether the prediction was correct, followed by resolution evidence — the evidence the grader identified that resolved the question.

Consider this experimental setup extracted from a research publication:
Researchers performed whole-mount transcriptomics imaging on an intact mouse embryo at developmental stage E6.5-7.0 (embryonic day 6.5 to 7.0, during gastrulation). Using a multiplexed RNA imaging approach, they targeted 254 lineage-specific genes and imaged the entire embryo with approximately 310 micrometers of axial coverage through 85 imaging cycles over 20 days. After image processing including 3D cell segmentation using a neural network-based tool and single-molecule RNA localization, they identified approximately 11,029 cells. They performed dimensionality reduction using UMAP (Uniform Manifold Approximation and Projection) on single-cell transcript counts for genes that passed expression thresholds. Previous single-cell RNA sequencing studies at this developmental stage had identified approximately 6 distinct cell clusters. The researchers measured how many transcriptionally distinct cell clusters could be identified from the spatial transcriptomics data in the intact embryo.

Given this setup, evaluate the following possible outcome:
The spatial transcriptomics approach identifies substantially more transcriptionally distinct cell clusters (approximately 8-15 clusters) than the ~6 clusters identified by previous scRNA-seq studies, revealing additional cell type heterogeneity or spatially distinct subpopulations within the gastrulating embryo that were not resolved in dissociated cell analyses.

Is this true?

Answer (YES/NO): YES